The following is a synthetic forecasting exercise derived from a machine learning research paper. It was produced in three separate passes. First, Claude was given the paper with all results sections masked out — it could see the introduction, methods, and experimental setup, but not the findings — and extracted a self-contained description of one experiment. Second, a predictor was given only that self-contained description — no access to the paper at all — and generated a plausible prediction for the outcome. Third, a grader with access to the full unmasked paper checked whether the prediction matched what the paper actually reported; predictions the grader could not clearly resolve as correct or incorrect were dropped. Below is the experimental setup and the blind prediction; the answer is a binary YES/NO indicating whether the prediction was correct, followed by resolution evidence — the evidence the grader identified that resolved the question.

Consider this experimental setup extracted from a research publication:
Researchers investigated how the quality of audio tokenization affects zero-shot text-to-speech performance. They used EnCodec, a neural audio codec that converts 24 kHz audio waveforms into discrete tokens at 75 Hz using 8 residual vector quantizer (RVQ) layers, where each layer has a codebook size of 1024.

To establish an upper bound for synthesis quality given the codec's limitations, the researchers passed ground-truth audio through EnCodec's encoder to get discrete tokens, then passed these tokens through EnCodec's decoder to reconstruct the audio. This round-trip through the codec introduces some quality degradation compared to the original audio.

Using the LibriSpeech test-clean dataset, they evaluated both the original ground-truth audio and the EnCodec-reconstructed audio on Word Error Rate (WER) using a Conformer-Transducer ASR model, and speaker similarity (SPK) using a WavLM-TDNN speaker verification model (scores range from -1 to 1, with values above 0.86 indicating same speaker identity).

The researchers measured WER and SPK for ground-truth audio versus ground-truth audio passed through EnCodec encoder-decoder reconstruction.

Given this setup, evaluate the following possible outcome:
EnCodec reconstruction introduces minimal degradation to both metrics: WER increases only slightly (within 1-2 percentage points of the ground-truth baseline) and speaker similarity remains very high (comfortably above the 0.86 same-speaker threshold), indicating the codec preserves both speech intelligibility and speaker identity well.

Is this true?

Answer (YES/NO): YES